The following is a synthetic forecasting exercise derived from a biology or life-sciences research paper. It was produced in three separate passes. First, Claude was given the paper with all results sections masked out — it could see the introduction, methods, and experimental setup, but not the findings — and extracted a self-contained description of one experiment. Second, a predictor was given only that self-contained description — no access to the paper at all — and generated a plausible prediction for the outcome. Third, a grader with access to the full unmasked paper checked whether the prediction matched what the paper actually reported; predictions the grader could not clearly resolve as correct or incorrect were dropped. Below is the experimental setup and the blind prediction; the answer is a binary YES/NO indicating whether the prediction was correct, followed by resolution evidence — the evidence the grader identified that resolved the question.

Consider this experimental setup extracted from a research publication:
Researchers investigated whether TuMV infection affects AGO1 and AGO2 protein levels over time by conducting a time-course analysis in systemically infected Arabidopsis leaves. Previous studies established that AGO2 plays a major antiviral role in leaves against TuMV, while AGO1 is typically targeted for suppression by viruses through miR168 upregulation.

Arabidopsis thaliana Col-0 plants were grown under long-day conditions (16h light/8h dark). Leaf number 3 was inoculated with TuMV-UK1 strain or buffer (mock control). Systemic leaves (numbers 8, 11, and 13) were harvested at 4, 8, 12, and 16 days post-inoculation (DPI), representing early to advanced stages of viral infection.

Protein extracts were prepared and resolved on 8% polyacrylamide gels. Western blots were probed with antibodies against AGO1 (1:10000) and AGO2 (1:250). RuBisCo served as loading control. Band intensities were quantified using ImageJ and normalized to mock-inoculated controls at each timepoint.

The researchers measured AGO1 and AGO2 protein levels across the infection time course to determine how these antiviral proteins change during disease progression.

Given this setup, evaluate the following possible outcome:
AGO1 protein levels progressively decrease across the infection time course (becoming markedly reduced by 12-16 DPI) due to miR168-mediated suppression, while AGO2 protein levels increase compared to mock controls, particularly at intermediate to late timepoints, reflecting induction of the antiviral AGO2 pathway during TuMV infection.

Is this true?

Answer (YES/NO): NO